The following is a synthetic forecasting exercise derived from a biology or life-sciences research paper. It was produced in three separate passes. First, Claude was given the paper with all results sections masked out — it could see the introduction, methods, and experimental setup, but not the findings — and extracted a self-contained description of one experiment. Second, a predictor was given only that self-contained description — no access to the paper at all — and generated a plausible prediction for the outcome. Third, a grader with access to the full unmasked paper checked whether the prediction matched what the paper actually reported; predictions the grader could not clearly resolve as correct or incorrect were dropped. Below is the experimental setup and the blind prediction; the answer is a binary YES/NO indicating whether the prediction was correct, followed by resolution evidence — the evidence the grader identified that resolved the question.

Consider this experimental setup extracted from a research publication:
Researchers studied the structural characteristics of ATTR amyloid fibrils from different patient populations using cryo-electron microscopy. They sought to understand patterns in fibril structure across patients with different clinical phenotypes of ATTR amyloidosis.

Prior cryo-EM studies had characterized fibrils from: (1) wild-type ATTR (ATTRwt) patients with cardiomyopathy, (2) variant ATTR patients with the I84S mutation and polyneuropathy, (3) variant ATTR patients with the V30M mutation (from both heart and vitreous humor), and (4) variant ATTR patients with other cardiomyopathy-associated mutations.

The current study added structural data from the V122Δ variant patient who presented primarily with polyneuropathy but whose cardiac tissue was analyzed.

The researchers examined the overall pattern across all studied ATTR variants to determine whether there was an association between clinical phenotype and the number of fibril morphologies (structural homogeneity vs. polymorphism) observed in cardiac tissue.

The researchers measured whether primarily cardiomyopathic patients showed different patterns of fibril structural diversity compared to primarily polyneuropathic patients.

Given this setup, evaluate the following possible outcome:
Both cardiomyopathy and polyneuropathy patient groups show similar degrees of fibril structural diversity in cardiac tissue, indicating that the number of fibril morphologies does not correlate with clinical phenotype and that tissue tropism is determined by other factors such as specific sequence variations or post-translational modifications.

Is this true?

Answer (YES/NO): NO